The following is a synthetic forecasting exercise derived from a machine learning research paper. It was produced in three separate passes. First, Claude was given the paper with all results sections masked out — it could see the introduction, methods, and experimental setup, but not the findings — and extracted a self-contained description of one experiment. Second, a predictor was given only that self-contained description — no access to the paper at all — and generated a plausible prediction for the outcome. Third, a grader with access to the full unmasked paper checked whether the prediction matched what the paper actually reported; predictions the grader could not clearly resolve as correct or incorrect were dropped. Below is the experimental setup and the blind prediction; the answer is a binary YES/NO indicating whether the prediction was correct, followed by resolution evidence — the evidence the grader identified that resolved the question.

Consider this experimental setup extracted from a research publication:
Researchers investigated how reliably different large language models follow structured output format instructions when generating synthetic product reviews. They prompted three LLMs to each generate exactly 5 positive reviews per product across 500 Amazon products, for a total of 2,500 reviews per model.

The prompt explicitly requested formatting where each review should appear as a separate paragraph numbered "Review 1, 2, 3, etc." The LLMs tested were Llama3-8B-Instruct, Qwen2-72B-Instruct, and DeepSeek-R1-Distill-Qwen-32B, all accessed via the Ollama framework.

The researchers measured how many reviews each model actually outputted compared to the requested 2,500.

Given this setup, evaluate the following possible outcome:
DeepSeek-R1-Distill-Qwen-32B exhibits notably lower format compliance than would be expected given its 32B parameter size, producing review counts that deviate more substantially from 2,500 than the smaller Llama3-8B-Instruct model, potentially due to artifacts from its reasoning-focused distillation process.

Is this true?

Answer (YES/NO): NO